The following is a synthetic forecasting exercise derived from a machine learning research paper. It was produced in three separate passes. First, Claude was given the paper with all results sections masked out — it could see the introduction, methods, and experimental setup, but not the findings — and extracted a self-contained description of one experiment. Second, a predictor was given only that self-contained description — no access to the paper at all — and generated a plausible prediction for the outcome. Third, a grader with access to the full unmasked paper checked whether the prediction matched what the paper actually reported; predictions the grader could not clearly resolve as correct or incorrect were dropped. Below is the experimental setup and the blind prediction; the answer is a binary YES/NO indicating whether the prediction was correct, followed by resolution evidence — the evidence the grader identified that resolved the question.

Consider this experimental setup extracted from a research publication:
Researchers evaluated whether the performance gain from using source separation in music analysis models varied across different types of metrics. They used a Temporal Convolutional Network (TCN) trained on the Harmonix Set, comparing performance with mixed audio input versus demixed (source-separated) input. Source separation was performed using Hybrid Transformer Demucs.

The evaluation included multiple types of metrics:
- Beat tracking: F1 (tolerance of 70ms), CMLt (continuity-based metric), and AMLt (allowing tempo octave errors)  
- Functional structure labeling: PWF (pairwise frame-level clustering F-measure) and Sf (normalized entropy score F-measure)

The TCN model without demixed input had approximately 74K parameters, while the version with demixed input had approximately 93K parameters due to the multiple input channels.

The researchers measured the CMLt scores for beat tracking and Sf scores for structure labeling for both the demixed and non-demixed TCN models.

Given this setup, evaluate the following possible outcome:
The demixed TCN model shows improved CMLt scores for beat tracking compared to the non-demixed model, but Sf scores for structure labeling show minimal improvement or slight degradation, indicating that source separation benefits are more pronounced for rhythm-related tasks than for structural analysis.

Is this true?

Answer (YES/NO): NO